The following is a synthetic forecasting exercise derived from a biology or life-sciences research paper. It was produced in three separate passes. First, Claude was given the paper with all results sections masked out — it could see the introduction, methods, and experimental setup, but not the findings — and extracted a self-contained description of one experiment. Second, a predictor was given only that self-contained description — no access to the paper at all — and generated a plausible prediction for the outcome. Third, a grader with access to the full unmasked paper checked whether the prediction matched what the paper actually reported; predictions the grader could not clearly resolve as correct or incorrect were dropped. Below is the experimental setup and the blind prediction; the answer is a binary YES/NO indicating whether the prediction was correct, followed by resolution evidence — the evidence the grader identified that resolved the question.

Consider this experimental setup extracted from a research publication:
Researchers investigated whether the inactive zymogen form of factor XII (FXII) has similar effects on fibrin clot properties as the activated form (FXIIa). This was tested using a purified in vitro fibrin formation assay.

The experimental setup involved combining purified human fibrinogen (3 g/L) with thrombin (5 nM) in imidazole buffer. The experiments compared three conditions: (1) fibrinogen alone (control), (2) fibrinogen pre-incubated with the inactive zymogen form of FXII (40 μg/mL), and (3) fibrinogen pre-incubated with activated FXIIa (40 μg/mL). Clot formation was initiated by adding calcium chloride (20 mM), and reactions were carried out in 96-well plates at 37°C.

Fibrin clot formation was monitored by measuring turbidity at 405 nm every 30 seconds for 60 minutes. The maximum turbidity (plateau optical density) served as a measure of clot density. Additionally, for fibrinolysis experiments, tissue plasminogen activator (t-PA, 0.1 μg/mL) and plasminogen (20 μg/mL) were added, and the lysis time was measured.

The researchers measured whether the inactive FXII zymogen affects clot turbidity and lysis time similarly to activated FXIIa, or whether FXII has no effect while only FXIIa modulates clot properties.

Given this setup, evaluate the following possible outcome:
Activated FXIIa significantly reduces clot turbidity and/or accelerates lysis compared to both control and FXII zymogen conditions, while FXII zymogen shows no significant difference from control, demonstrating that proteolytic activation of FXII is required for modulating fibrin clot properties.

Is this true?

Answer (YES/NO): NO